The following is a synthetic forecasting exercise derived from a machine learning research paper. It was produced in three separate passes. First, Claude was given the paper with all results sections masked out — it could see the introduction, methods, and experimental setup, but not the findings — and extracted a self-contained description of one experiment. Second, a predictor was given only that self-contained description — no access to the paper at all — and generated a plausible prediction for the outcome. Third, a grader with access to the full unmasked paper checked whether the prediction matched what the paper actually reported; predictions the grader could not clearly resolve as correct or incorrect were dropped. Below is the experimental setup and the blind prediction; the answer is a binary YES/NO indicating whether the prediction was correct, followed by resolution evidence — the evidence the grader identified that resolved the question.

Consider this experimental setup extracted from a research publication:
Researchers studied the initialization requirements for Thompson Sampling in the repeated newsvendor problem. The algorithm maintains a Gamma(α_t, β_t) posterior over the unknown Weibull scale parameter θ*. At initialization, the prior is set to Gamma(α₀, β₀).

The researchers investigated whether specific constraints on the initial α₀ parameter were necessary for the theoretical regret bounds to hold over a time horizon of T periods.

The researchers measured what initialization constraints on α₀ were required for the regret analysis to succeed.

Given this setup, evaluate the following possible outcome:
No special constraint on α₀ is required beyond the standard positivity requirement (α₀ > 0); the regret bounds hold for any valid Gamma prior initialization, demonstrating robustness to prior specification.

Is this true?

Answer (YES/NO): NO